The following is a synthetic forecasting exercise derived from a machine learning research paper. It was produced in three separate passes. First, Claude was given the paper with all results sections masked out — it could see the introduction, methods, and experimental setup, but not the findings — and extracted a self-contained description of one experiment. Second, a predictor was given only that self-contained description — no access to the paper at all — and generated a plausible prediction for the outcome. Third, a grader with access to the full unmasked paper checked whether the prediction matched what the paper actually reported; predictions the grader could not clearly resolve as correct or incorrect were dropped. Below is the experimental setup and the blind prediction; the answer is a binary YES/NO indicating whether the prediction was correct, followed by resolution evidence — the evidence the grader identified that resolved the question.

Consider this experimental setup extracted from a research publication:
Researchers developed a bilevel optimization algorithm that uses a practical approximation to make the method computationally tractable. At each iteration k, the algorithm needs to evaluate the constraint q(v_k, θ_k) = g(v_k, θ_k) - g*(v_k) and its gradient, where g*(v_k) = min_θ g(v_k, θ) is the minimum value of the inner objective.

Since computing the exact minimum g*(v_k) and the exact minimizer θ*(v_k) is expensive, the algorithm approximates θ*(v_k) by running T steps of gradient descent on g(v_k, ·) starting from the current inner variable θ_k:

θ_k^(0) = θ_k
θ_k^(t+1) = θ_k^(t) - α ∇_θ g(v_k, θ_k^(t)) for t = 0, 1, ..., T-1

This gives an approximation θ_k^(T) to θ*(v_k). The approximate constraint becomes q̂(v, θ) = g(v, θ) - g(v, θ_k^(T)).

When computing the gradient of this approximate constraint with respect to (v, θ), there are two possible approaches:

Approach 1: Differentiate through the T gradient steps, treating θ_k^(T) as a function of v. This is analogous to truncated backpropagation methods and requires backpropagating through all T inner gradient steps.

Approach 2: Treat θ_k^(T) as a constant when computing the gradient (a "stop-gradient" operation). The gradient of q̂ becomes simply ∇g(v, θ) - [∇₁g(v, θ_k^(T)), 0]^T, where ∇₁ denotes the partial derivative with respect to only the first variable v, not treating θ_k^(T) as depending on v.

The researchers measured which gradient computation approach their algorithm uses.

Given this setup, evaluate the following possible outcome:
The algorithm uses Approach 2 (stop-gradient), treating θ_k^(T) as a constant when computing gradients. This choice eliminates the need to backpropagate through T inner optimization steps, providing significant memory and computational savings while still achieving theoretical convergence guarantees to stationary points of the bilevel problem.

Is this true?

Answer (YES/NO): YES